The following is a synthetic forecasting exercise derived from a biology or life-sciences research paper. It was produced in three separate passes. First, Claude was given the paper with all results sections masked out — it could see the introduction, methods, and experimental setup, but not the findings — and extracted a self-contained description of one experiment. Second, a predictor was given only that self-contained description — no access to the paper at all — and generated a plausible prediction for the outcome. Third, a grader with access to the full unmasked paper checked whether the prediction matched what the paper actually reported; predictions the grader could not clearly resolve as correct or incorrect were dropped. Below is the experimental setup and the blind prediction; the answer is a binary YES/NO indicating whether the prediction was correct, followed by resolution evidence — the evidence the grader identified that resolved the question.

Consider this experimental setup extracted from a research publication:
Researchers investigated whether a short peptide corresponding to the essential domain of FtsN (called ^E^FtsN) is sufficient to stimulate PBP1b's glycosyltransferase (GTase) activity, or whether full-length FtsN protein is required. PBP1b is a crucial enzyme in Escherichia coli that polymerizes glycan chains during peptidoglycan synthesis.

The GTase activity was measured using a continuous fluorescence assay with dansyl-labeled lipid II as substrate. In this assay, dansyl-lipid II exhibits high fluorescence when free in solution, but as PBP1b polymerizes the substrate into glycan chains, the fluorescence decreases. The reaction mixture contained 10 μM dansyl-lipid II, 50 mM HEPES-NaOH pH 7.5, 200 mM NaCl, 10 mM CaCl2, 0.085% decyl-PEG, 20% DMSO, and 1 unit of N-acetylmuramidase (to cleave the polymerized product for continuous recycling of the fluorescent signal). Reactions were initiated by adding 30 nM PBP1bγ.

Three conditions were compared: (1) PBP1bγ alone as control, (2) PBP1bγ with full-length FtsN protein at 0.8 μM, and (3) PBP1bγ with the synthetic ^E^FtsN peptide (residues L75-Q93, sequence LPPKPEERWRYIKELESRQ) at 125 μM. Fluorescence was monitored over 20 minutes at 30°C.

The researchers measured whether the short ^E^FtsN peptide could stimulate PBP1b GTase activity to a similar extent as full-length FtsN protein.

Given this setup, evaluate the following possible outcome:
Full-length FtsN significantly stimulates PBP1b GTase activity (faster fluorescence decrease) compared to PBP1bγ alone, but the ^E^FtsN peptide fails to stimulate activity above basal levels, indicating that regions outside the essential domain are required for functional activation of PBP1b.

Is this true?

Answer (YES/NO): NO